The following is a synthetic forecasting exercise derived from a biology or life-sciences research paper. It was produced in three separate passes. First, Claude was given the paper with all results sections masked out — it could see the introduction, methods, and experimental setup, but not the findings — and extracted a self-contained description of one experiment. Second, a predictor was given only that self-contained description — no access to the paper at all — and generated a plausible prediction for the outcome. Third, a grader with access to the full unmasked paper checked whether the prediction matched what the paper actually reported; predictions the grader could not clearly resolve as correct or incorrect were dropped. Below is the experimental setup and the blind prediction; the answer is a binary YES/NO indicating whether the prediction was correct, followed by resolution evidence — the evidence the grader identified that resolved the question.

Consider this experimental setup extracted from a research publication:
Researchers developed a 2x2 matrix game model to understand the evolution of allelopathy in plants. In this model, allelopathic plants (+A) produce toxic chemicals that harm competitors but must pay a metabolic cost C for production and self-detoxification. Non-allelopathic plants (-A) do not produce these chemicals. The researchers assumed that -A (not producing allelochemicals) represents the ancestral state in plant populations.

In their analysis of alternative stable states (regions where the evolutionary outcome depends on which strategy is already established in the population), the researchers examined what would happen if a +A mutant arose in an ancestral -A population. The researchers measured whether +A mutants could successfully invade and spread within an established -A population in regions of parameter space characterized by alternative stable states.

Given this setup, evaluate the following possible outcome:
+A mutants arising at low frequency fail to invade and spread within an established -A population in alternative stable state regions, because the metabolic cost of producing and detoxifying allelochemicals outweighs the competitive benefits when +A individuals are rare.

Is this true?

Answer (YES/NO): NO